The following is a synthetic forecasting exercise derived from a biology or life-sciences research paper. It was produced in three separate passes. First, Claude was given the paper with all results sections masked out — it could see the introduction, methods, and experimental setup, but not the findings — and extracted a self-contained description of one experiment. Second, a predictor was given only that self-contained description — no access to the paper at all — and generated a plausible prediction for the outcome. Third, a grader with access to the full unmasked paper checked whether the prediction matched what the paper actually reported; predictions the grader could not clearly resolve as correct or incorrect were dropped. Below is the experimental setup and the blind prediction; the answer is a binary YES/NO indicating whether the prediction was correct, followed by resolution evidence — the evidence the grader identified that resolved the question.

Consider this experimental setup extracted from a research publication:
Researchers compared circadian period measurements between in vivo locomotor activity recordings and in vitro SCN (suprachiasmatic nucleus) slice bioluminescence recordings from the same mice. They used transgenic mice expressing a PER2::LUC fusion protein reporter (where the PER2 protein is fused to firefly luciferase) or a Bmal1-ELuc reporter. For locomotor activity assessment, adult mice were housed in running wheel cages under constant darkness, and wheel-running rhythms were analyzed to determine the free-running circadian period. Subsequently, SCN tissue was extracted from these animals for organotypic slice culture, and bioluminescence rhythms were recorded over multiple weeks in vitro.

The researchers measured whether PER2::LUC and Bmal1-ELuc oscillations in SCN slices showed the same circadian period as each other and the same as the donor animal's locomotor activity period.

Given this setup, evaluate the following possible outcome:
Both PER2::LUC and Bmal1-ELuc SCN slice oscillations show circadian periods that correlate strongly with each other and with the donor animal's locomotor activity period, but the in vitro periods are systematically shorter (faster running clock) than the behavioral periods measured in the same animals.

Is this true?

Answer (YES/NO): NO